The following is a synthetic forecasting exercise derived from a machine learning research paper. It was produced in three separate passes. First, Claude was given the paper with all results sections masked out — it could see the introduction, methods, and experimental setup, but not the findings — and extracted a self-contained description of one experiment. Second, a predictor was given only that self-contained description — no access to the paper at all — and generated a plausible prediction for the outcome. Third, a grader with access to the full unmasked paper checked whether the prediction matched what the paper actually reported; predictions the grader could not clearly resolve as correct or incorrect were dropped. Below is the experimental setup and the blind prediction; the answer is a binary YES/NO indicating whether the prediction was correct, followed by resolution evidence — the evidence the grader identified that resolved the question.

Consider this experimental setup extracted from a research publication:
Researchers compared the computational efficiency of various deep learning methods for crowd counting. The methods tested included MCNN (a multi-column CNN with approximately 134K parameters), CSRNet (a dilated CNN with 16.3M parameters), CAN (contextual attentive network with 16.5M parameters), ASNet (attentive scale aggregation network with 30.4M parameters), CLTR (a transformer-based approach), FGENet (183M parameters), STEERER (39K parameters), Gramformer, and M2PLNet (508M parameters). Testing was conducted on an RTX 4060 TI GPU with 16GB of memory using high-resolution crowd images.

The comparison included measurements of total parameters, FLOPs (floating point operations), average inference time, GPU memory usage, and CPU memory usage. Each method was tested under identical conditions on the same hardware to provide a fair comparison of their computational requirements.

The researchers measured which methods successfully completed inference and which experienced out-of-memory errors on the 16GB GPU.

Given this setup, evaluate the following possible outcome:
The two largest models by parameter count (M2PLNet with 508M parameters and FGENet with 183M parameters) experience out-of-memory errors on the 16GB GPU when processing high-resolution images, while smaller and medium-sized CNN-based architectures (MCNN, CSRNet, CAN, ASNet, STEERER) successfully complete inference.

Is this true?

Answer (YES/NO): NO